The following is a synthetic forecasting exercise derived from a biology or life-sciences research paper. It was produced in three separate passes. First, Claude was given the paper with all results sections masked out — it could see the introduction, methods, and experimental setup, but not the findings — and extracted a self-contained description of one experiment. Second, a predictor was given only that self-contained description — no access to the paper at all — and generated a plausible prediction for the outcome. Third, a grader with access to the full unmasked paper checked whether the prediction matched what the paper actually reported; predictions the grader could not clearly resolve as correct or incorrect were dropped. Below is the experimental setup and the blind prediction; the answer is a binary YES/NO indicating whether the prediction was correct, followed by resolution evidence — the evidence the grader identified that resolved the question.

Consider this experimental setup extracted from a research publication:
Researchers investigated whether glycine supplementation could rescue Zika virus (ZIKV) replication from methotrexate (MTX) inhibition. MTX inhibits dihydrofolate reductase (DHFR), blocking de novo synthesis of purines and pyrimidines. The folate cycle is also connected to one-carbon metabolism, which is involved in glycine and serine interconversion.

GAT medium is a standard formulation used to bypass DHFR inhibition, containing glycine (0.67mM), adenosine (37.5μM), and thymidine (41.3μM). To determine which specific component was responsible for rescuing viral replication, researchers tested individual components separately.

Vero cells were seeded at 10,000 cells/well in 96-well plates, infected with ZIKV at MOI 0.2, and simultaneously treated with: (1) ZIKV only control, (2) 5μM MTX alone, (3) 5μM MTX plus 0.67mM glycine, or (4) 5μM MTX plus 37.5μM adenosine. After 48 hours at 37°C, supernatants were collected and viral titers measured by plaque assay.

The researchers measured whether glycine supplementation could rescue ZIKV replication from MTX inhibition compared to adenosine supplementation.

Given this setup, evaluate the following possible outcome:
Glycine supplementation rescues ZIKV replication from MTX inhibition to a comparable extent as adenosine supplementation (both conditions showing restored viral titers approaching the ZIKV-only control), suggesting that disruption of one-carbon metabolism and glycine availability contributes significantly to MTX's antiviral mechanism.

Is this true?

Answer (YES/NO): NO